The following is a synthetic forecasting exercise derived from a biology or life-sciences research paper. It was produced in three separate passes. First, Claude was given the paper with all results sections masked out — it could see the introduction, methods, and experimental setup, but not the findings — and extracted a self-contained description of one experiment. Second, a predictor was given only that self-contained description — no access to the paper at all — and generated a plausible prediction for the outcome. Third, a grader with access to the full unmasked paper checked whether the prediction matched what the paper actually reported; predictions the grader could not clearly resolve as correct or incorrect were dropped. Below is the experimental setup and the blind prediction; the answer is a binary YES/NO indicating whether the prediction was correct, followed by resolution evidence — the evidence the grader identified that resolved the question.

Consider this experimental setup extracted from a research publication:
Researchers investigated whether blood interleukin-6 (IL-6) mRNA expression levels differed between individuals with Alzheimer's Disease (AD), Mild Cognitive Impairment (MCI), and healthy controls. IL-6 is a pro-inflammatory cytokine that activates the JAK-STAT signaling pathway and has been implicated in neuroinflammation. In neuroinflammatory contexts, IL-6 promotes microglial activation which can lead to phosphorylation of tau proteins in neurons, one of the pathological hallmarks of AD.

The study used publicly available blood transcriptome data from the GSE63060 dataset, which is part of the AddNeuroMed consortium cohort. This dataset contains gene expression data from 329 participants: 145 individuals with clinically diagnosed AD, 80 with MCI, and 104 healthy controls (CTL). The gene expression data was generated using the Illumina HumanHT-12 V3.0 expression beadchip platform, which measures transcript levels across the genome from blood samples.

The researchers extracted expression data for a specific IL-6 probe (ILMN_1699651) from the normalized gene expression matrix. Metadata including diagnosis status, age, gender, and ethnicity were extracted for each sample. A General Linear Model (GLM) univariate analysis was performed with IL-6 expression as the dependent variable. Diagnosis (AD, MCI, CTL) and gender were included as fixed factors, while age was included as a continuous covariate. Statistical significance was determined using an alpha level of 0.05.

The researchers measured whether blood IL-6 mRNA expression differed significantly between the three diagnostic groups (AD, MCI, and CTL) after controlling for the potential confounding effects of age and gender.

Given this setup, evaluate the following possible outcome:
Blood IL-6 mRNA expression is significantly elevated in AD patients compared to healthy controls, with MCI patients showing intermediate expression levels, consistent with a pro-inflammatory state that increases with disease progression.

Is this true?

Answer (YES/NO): NO